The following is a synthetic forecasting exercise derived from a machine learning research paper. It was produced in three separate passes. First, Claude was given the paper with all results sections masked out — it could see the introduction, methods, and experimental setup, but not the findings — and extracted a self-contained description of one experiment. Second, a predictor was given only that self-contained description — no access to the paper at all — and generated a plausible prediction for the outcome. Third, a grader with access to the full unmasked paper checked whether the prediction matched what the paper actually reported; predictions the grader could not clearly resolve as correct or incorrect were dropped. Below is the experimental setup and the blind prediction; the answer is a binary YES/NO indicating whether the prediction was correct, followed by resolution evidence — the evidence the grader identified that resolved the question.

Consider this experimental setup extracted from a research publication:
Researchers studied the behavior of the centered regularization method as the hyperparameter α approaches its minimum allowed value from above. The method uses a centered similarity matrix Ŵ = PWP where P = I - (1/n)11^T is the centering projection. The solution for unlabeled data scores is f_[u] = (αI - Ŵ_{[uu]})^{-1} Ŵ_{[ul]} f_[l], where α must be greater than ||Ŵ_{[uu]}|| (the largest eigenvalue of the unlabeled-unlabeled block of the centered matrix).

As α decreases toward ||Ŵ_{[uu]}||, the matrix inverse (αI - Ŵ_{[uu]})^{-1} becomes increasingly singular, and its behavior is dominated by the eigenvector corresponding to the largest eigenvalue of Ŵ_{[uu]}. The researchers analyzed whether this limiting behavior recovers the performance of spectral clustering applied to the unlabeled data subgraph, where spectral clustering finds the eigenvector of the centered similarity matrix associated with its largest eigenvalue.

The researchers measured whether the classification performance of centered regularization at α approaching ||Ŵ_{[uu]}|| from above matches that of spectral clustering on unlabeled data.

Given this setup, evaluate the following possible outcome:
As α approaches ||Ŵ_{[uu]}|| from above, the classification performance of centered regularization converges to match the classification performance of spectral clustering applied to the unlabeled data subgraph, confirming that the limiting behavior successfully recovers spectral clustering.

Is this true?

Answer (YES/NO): YES